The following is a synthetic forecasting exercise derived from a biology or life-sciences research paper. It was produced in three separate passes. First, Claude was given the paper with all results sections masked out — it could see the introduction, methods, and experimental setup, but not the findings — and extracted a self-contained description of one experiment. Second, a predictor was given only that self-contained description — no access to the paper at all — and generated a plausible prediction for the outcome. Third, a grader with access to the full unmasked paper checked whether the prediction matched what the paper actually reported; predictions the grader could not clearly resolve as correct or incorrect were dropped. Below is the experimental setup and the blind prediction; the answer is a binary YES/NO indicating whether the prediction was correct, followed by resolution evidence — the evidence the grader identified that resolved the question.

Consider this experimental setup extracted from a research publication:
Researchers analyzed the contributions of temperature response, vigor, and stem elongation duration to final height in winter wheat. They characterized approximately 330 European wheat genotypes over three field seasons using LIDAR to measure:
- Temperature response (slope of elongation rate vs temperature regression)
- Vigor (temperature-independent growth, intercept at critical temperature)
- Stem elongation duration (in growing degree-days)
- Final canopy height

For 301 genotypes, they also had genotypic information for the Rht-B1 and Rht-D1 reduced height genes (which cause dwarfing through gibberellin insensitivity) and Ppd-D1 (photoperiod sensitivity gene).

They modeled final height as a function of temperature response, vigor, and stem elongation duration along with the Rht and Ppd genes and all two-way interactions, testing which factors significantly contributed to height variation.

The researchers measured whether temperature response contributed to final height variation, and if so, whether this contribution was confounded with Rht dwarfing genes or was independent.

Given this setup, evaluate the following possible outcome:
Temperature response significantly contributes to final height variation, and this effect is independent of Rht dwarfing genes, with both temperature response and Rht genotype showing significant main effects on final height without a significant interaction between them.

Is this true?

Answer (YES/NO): YES